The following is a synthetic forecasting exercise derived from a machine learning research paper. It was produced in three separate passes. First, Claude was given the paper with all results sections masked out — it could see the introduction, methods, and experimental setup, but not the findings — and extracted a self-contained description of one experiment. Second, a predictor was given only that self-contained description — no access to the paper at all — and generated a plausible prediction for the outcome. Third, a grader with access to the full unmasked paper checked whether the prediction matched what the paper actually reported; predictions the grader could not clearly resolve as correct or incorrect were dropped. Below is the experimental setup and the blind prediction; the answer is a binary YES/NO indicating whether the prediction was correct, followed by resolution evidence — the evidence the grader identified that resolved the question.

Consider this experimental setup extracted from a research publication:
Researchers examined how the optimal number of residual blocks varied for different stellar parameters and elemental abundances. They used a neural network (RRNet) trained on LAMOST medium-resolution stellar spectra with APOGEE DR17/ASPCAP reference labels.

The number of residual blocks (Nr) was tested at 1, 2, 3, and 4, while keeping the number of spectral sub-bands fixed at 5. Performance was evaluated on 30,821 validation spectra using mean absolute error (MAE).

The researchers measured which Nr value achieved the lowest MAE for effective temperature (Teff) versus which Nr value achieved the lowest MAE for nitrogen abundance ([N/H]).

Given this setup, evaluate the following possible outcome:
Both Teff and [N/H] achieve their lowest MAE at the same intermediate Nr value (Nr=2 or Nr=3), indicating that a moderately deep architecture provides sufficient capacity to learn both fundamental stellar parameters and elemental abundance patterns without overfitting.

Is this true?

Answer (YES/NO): NO